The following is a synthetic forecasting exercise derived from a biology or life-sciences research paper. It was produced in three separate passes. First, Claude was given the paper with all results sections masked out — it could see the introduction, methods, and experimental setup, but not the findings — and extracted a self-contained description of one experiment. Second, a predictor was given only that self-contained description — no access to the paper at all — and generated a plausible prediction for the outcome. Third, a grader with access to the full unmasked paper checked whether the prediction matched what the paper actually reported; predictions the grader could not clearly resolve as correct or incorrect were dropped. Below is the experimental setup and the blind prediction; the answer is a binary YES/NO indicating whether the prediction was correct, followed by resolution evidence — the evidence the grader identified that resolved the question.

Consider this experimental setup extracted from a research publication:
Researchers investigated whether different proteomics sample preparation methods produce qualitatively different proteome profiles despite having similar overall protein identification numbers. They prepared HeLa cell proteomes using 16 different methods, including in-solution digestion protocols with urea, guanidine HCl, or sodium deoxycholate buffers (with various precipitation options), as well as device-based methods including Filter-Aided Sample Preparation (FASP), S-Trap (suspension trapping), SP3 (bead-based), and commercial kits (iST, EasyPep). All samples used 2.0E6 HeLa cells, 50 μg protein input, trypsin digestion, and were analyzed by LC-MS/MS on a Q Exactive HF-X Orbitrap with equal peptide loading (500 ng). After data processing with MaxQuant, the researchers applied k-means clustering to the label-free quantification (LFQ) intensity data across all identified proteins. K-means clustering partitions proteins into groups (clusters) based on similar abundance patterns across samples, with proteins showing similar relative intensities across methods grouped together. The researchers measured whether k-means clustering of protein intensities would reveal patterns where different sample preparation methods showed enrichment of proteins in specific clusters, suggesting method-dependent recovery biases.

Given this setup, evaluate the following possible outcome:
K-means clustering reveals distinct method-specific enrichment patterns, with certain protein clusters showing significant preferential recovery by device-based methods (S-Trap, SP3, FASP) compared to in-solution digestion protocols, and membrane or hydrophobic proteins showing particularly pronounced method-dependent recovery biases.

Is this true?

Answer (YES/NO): NO